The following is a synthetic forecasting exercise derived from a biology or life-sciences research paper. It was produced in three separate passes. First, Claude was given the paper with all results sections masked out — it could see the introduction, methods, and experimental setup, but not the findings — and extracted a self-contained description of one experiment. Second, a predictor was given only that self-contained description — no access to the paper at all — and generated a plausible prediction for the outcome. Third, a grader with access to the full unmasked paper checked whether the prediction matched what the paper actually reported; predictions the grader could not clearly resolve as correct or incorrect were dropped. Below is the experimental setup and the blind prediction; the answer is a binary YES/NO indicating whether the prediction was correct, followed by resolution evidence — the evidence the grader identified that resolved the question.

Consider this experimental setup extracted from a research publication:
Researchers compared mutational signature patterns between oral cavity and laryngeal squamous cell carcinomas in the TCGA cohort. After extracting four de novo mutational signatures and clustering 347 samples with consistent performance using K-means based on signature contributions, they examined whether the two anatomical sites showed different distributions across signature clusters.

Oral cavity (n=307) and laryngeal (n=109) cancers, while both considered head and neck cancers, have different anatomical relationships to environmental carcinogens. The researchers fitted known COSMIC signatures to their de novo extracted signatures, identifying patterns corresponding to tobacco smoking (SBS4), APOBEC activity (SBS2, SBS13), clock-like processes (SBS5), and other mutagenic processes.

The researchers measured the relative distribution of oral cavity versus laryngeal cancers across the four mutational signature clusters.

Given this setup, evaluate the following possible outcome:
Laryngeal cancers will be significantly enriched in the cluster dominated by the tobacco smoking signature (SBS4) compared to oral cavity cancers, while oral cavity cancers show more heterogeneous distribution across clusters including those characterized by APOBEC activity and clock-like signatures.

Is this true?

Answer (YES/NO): YES